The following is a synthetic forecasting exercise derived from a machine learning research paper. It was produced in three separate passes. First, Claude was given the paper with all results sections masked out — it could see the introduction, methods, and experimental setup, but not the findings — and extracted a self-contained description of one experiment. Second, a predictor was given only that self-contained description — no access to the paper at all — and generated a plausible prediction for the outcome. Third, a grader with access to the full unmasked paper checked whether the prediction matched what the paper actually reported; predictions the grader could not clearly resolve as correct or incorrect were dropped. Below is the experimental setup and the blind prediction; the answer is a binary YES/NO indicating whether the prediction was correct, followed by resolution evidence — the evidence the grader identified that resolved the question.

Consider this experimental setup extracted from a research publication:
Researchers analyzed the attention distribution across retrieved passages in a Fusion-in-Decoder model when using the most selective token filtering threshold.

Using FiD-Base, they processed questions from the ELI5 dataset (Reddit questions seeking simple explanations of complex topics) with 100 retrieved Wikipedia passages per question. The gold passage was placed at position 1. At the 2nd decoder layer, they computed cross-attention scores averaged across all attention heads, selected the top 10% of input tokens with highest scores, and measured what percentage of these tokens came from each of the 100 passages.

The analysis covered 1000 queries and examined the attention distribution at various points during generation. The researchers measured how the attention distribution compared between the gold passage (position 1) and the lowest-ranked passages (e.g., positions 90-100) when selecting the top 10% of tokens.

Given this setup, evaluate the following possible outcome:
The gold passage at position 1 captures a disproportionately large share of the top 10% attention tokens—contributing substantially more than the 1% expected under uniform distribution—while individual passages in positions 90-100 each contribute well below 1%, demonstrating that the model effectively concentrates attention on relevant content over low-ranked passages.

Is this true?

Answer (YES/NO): YES